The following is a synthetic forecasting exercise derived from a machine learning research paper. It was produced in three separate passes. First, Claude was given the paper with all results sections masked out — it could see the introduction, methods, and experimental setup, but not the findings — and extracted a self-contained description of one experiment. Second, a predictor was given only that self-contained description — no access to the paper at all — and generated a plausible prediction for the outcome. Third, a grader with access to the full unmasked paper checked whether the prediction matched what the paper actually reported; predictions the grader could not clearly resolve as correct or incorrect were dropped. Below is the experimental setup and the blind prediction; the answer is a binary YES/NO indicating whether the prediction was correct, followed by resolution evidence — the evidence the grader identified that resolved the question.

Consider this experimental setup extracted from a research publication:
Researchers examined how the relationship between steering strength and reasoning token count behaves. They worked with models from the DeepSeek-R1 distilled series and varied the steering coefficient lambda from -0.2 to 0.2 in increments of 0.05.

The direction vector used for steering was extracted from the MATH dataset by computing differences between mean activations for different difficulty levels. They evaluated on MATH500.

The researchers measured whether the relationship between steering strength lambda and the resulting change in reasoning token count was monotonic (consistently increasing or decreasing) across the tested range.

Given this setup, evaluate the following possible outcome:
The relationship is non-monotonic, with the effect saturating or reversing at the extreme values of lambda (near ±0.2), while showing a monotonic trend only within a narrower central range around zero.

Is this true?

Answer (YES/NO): NO